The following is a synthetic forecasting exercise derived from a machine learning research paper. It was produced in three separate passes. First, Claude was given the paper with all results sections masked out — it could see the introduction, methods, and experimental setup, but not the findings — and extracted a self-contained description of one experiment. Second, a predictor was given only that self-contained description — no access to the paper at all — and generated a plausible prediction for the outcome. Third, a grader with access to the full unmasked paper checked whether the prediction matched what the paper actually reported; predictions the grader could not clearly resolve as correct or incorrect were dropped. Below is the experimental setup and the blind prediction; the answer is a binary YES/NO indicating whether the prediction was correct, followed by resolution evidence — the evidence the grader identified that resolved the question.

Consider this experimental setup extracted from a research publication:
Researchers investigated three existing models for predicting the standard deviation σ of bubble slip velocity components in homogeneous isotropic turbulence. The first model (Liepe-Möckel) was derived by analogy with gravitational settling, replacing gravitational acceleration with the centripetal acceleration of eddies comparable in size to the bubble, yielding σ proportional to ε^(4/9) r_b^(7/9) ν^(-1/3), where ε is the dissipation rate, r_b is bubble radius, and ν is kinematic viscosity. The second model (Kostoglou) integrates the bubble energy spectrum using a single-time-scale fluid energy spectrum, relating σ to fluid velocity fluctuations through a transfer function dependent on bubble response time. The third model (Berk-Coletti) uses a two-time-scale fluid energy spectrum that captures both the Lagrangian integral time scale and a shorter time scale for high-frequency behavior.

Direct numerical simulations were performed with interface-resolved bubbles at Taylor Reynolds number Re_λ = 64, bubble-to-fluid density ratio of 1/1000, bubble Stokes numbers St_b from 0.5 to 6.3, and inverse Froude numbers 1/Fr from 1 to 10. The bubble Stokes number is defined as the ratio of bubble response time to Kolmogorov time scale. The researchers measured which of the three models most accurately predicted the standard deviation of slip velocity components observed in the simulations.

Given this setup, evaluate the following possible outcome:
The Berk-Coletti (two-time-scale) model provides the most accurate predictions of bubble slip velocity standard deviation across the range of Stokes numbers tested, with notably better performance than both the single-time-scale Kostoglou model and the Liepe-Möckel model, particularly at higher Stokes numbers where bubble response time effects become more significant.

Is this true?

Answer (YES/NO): NO